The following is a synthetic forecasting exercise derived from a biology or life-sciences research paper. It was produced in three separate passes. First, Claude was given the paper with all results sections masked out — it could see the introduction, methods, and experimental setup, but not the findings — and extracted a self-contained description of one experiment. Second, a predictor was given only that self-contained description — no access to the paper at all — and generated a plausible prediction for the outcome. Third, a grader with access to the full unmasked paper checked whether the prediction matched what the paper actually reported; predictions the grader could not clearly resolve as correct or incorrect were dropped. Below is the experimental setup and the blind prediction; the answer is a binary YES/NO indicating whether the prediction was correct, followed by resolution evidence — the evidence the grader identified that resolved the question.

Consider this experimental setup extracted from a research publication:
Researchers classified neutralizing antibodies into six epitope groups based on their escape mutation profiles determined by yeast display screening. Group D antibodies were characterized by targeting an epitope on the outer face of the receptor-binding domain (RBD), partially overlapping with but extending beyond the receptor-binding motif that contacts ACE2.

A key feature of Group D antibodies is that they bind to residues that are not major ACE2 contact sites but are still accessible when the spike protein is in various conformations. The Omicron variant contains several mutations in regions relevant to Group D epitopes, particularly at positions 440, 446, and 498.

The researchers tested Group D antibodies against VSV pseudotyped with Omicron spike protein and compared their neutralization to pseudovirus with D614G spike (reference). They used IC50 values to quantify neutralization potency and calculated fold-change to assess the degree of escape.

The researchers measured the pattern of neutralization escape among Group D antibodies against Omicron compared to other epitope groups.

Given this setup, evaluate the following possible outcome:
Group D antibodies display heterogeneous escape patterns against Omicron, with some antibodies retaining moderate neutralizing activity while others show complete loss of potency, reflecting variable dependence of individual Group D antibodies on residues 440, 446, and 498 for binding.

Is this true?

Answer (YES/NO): NO